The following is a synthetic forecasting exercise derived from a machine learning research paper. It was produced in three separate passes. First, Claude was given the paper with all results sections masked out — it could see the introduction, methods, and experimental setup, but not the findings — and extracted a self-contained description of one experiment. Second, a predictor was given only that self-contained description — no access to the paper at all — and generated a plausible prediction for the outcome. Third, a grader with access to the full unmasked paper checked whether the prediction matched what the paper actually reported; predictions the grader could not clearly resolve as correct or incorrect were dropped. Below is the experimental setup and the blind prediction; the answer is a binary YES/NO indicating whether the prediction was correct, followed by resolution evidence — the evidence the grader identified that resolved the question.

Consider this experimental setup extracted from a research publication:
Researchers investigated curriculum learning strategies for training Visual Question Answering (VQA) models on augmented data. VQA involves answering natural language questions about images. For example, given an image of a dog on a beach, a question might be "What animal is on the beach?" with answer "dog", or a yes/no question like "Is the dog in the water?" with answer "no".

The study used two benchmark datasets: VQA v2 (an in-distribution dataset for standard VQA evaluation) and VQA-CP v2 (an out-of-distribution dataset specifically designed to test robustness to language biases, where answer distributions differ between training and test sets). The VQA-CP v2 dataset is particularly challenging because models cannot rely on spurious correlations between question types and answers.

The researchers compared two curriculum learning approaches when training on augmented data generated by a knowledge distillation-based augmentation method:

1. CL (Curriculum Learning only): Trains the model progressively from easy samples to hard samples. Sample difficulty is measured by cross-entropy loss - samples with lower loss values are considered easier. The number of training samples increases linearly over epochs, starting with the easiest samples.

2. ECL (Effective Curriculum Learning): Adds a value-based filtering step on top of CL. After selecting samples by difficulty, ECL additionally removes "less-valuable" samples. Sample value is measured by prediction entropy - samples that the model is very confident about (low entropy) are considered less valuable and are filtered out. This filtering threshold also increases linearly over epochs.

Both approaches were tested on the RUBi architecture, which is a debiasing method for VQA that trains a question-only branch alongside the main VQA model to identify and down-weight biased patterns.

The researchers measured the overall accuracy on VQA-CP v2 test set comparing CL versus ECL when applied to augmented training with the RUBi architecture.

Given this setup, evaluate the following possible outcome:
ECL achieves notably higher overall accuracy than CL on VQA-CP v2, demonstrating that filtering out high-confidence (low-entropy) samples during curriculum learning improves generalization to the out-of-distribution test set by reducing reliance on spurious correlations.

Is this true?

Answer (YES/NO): NO